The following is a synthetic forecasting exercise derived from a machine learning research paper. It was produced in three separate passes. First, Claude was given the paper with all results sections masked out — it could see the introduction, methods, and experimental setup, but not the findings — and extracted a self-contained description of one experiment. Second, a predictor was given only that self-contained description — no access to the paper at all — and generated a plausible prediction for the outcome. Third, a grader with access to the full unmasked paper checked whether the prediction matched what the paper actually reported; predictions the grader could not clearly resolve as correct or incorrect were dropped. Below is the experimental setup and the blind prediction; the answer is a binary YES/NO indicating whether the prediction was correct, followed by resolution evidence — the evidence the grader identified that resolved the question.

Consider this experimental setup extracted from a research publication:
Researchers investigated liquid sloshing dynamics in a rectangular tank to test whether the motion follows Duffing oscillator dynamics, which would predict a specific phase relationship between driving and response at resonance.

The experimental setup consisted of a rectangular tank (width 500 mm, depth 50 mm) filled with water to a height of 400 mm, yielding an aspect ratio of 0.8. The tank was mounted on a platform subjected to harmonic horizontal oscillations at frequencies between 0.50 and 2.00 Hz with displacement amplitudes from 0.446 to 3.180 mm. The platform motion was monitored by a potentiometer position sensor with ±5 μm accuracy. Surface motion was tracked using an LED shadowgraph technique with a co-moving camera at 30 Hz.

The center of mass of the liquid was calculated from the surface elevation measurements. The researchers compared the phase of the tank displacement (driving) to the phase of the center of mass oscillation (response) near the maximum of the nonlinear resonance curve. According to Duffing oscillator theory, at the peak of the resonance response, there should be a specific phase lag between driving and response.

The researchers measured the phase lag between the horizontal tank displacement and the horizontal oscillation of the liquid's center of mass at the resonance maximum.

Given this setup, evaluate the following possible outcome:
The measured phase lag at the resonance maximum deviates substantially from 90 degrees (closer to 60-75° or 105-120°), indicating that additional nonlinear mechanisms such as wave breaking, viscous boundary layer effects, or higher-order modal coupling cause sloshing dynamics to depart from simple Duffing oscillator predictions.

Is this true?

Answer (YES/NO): NO